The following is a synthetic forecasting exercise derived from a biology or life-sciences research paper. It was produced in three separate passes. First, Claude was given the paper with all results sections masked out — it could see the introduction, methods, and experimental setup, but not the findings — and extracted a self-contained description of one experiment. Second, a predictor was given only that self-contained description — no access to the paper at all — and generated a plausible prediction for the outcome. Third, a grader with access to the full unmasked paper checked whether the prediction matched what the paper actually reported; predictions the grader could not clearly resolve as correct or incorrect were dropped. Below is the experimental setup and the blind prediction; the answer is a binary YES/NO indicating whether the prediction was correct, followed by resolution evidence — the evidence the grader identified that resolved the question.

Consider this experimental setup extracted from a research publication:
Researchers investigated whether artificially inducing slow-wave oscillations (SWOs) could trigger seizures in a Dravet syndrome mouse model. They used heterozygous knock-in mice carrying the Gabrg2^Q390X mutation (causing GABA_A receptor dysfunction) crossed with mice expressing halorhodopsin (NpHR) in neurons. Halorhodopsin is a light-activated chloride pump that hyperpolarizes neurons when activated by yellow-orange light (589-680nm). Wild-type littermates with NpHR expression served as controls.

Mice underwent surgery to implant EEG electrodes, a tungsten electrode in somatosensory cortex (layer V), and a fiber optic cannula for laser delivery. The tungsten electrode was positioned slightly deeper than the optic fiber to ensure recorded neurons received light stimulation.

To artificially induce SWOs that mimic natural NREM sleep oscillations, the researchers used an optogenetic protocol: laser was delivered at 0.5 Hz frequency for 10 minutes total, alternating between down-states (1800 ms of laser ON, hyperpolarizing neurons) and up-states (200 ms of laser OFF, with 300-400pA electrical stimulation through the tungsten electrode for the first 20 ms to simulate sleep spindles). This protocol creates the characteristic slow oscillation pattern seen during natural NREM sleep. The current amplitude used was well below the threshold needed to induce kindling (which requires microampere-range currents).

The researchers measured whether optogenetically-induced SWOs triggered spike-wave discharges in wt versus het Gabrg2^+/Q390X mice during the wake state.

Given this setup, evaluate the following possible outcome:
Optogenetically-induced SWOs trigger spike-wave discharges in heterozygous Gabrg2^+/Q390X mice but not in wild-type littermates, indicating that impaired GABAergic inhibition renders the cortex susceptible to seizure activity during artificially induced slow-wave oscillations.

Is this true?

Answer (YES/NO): YES